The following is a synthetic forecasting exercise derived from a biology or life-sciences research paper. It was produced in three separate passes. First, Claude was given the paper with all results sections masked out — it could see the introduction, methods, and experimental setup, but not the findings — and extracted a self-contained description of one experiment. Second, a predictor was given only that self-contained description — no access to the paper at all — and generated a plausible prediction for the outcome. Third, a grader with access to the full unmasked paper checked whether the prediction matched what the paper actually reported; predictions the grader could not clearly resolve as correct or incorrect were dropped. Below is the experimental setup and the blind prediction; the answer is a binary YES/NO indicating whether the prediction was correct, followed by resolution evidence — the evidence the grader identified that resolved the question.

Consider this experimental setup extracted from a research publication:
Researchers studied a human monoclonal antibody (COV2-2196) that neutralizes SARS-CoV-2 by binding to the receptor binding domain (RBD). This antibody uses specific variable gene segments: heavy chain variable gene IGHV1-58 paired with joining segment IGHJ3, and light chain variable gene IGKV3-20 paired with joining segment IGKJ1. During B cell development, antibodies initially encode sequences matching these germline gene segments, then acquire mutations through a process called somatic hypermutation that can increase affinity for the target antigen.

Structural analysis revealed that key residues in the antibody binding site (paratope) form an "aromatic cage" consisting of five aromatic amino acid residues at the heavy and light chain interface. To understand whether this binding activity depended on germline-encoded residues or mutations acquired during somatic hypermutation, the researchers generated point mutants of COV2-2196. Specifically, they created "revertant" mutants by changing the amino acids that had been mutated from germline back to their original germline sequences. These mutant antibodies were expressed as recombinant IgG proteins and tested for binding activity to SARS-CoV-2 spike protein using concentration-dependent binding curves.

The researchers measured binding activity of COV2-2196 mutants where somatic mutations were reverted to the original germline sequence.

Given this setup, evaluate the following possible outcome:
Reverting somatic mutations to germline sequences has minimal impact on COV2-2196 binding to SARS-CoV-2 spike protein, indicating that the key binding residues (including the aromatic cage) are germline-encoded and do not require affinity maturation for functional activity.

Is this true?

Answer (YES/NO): YES